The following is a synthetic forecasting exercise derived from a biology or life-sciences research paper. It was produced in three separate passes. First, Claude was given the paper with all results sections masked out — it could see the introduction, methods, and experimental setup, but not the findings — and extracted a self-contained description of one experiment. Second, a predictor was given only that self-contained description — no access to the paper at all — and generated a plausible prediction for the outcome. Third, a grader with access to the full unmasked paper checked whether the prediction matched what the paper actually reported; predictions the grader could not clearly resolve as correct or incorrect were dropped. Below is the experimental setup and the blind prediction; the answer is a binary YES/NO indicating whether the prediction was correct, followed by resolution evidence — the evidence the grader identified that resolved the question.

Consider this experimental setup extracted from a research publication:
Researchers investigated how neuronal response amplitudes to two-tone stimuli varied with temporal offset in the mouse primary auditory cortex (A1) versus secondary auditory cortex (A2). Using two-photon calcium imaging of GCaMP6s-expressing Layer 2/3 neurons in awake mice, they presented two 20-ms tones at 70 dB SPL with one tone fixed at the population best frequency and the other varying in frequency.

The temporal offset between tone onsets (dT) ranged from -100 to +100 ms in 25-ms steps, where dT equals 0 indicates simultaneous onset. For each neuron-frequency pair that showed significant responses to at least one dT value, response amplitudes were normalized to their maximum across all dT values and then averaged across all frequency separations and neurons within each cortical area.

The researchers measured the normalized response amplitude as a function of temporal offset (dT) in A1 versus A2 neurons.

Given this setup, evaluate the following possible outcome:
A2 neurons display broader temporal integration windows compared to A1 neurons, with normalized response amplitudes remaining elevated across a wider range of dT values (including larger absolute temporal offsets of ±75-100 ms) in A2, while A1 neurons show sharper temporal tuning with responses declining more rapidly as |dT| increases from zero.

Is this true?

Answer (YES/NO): NO